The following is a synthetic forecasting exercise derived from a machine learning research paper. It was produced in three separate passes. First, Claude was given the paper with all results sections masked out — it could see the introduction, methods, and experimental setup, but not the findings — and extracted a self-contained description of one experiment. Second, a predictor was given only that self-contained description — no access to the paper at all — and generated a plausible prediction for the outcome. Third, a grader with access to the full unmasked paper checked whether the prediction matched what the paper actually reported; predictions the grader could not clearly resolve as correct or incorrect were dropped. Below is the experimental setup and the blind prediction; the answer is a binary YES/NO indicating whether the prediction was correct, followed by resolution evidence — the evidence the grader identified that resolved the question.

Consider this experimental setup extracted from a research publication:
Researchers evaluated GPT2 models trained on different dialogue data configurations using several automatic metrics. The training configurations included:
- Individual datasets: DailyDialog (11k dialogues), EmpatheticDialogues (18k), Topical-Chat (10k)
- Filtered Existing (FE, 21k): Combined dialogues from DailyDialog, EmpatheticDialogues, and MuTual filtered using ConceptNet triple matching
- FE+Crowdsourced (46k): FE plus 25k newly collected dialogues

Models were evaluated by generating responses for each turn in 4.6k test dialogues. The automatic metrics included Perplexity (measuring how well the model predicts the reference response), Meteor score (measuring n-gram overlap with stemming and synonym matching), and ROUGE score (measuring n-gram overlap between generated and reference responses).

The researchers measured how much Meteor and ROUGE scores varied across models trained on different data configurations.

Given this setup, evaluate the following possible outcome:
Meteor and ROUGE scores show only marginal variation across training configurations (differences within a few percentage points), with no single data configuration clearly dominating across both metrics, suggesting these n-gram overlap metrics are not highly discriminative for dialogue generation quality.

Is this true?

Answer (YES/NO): YES